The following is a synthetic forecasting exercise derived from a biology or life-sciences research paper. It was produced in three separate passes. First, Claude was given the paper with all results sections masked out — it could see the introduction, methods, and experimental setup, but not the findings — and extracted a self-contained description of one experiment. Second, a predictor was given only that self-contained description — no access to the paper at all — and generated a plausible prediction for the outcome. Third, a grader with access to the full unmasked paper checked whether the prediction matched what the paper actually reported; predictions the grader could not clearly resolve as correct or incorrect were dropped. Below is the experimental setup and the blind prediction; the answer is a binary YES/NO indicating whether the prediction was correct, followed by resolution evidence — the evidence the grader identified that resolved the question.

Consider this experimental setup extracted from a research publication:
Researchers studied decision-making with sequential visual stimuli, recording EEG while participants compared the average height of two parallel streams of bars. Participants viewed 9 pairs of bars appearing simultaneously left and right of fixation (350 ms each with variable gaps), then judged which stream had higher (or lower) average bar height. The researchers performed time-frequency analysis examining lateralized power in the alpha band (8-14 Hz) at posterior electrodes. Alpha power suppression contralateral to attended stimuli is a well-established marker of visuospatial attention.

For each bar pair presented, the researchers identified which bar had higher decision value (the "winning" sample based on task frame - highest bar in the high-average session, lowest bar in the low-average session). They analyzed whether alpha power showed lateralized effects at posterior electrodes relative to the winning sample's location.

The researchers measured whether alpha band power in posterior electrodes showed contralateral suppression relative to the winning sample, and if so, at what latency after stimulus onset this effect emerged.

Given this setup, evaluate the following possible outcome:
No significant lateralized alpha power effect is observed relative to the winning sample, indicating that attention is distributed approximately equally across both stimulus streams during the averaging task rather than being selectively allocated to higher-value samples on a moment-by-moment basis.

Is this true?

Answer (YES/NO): NO